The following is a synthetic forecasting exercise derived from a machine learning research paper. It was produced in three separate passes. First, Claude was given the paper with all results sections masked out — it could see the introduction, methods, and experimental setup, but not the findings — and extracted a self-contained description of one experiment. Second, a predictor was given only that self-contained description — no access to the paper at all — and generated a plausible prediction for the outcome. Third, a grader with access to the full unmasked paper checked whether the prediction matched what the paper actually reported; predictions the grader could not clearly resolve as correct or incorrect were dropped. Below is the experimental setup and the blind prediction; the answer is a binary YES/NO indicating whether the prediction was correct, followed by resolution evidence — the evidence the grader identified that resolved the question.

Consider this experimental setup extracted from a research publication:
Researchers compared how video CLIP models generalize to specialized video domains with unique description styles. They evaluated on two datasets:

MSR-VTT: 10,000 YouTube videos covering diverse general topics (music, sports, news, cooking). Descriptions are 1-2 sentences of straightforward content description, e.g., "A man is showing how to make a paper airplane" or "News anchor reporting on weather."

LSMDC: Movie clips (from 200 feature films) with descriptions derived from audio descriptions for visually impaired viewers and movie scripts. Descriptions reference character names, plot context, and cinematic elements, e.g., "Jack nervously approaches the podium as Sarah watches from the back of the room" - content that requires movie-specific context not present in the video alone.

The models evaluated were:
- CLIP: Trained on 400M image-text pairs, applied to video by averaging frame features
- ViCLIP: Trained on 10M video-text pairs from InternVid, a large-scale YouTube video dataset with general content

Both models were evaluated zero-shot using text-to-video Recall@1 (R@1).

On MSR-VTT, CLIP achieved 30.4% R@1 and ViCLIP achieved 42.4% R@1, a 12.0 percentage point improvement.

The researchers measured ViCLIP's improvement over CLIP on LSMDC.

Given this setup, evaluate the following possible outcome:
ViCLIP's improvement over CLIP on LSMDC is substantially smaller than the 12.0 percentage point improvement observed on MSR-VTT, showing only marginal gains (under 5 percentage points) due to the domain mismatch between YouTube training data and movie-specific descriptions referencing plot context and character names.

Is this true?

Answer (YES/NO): NO